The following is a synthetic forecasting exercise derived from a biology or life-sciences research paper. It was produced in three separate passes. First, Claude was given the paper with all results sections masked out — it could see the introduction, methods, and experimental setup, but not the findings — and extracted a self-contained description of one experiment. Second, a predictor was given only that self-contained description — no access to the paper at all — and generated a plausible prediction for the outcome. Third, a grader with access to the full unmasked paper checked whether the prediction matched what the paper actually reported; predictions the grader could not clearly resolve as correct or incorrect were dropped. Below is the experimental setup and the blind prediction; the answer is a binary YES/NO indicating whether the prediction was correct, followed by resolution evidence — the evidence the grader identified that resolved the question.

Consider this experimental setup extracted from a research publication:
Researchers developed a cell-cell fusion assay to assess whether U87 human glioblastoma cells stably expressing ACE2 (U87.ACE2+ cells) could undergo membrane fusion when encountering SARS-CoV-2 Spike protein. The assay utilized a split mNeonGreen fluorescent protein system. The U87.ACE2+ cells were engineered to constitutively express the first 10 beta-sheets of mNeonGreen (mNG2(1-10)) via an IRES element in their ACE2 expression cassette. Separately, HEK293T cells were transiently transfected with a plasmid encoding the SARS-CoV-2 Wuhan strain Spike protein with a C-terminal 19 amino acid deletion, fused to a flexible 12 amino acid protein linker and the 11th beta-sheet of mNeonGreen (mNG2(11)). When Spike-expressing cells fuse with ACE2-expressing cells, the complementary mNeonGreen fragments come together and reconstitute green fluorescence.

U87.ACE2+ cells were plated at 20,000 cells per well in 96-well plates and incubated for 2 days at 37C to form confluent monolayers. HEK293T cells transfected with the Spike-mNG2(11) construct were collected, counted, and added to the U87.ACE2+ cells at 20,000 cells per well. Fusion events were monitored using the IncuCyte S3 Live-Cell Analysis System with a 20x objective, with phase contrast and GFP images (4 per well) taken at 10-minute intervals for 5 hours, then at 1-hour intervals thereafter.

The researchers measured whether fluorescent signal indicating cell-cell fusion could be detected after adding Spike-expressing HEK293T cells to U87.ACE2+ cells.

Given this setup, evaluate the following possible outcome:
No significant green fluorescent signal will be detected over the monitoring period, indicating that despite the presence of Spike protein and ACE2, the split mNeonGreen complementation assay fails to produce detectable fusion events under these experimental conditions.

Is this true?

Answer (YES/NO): NO